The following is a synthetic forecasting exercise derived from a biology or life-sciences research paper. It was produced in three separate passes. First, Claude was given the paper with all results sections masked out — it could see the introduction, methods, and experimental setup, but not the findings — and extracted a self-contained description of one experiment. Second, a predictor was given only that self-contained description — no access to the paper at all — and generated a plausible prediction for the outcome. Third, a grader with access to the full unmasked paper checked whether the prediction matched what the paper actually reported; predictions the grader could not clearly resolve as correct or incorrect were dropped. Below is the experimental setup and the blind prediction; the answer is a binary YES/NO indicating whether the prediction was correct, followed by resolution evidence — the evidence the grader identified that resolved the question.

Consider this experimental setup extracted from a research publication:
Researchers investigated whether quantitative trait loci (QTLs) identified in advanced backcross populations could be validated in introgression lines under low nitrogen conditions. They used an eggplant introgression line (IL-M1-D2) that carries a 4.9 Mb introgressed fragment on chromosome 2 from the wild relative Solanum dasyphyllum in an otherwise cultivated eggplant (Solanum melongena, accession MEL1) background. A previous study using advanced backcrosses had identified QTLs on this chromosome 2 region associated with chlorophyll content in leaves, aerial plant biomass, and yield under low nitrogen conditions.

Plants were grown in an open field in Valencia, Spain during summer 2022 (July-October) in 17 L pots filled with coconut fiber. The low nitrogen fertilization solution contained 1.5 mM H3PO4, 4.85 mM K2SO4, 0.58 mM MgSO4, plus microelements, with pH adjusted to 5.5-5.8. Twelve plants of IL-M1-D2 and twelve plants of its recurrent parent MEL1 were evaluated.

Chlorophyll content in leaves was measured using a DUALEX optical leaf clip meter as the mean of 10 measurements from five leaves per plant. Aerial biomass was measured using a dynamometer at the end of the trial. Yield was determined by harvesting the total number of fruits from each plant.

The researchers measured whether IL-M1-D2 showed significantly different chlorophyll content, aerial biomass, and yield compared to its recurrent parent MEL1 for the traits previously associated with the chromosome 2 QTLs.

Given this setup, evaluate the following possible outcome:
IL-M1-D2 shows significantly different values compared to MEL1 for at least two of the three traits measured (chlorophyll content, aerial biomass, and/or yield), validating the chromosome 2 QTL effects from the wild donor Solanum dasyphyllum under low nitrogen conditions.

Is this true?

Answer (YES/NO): NO